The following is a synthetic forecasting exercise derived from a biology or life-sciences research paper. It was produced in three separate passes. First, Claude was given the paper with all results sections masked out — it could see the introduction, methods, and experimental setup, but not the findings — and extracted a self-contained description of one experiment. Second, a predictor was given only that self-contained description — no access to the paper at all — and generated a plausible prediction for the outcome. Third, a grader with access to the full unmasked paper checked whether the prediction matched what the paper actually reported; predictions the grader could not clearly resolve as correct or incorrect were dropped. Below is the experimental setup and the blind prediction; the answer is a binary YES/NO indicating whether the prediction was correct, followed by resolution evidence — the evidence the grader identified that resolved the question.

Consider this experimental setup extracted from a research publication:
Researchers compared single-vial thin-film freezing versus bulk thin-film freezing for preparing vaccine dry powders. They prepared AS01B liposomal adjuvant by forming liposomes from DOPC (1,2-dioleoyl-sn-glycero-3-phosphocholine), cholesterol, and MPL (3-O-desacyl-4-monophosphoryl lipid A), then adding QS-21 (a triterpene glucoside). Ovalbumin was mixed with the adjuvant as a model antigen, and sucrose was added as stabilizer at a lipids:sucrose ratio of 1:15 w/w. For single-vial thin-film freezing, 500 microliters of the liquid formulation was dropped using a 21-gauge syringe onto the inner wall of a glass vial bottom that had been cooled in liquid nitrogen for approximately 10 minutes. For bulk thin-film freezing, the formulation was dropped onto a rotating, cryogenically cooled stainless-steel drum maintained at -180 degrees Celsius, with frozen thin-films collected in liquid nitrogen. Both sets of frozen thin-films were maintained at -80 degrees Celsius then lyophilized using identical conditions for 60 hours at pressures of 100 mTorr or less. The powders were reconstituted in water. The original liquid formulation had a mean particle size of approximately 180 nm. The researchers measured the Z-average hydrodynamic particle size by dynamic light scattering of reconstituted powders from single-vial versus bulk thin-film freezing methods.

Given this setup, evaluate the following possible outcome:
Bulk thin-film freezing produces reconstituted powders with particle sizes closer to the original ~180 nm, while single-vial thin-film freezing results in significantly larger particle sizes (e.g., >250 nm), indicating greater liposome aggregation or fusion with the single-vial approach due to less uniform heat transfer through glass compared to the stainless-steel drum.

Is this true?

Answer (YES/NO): NO